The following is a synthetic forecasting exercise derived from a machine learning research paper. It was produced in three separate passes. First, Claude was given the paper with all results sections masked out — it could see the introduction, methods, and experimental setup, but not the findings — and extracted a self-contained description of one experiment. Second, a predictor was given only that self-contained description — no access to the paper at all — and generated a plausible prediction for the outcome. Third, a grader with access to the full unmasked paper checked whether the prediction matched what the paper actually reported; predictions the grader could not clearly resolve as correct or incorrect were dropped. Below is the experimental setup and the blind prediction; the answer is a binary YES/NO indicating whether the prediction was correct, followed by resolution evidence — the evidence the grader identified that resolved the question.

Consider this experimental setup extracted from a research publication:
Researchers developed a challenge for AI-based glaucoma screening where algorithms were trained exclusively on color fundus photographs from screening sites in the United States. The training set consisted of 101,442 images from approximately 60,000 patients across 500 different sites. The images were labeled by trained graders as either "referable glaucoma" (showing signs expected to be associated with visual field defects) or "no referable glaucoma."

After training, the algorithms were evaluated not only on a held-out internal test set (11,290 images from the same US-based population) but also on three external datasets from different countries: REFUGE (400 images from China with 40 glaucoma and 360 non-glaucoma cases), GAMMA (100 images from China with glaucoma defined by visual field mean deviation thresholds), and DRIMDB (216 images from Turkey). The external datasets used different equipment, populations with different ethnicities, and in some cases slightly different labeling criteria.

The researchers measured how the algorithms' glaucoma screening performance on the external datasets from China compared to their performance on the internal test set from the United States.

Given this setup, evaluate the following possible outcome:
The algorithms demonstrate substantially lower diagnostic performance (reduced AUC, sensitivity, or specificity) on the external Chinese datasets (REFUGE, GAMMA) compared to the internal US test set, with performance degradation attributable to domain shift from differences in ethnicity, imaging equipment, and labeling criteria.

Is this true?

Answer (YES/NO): NO